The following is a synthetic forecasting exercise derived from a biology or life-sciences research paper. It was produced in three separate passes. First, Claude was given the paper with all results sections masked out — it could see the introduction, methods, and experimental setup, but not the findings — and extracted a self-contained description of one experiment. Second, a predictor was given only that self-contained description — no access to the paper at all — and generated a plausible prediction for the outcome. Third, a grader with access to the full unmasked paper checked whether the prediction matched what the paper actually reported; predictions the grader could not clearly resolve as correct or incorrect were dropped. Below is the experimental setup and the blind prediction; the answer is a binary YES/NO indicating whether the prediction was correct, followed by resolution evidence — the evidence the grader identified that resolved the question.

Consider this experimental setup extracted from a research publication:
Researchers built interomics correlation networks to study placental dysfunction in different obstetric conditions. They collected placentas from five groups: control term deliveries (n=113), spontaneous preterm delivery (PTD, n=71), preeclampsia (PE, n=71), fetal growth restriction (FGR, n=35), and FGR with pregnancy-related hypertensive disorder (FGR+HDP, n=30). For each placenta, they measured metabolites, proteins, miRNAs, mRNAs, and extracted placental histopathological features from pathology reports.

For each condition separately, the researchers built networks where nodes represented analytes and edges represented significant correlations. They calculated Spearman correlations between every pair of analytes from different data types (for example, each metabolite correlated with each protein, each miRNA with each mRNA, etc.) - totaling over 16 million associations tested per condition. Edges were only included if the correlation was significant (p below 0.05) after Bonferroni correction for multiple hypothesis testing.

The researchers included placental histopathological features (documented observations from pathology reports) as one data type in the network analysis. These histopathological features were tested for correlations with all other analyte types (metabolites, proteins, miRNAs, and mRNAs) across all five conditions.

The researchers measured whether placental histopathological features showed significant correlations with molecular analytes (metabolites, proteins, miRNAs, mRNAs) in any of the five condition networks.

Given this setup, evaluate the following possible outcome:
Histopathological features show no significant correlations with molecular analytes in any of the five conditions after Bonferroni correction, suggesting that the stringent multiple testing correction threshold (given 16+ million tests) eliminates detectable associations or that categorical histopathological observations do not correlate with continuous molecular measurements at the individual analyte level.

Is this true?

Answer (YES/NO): YES